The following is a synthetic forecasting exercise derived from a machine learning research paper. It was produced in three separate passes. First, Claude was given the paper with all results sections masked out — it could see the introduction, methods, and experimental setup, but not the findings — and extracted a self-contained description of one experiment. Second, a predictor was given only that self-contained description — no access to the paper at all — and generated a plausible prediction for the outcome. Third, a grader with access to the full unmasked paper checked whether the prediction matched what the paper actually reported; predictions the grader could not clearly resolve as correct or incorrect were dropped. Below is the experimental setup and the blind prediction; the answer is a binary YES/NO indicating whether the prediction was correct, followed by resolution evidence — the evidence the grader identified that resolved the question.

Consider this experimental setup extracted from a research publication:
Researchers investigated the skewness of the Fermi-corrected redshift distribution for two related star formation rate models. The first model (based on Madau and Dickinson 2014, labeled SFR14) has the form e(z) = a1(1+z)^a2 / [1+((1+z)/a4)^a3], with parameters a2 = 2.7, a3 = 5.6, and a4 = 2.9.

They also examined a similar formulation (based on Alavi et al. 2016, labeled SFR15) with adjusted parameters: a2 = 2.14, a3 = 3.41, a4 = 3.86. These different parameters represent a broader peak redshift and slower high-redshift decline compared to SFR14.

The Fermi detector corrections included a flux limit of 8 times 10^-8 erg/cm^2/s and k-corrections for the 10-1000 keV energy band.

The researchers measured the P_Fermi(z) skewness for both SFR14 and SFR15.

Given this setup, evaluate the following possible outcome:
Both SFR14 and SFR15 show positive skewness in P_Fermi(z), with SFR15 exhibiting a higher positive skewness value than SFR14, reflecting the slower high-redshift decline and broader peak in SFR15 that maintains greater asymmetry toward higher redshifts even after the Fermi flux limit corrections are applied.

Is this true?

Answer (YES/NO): NO